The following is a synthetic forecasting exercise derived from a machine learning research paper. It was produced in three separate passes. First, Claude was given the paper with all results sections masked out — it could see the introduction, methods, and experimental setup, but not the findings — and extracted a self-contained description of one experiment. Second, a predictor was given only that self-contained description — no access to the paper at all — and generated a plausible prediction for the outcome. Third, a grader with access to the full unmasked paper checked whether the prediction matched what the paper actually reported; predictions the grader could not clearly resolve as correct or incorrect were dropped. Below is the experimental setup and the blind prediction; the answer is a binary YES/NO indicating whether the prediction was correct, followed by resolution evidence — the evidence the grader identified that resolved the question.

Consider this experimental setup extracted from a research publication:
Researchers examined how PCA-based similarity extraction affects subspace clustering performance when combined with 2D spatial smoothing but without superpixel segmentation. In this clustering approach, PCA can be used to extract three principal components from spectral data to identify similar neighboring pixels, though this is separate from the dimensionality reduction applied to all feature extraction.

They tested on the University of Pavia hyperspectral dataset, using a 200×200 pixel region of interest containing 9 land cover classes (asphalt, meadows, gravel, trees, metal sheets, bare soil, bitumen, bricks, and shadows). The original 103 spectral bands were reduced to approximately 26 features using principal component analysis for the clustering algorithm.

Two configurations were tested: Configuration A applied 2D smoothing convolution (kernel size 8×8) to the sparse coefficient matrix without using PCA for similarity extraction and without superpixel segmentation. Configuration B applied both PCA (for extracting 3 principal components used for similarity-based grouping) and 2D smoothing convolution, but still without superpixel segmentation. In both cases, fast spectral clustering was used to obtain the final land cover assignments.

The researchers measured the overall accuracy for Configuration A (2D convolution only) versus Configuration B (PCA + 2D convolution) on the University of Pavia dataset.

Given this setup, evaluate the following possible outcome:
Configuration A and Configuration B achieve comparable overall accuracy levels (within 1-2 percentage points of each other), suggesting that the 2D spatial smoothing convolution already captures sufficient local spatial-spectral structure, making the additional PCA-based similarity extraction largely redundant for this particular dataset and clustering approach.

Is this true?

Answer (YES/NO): YES